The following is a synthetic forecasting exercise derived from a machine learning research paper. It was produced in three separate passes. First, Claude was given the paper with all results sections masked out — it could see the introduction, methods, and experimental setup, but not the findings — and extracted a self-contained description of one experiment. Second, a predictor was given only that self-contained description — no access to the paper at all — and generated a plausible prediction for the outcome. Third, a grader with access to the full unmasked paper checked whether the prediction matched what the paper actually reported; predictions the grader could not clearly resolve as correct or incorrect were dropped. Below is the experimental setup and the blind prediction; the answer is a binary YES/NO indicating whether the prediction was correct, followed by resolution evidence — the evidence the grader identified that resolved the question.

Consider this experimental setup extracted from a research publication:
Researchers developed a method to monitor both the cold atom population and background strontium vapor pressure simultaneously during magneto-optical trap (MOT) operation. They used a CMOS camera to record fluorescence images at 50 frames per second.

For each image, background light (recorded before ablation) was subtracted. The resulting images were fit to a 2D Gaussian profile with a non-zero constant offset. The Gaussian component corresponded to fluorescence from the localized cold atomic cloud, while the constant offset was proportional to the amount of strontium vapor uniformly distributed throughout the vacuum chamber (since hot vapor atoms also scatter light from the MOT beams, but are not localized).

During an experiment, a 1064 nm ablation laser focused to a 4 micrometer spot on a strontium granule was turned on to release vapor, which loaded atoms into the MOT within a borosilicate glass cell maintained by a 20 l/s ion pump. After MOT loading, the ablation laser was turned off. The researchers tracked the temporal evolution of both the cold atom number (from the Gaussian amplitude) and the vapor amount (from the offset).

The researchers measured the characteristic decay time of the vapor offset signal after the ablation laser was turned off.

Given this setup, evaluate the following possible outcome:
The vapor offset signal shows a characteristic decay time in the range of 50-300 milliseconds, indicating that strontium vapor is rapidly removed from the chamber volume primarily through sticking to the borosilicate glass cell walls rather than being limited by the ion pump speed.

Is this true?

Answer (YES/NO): NO